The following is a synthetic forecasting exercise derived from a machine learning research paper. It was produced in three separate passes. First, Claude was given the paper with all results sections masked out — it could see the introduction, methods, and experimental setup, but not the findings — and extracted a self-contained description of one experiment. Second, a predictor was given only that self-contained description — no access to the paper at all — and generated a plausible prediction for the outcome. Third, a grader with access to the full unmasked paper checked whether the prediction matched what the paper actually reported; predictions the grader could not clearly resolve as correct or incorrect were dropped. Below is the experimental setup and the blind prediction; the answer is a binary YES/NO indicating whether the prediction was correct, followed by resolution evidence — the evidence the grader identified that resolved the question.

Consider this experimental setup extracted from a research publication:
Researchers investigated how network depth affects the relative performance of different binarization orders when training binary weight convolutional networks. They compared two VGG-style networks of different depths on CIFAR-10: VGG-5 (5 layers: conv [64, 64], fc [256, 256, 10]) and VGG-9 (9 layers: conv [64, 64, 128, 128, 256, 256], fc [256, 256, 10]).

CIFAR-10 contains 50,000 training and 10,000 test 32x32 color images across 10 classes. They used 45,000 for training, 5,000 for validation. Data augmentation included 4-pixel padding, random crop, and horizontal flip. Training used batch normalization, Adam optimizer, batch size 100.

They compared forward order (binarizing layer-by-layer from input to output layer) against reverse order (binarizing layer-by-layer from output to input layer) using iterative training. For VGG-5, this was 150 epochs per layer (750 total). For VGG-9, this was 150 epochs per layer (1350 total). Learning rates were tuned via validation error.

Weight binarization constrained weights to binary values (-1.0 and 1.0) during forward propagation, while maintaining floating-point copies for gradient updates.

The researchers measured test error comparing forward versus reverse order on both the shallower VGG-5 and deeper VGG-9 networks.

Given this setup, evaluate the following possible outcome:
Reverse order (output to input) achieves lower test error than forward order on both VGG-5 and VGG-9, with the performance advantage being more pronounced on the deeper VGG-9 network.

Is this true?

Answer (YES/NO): NO